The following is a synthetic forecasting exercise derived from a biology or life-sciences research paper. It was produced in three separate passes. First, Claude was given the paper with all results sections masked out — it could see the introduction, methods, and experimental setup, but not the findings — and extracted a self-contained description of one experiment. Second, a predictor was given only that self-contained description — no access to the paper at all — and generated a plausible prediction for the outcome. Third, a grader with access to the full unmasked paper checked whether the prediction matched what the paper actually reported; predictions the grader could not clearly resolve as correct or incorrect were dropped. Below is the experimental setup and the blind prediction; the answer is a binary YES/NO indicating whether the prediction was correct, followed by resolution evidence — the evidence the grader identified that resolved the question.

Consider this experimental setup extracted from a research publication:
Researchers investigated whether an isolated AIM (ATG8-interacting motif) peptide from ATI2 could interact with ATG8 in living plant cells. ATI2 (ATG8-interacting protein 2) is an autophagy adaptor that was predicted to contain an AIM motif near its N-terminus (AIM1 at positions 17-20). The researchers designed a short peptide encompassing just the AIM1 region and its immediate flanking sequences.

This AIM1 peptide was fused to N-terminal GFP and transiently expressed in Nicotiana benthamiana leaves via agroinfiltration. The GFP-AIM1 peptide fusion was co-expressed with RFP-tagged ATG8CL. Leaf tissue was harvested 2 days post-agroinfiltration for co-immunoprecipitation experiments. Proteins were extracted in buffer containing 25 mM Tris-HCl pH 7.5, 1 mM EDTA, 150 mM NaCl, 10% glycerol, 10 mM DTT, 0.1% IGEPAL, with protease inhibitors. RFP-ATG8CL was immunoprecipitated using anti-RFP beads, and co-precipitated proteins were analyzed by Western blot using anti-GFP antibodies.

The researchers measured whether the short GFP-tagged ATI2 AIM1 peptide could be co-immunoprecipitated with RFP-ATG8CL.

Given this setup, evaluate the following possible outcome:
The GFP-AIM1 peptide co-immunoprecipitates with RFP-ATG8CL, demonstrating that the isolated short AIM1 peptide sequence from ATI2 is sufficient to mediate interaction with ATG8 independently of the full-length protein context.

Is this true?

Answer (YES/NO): YES